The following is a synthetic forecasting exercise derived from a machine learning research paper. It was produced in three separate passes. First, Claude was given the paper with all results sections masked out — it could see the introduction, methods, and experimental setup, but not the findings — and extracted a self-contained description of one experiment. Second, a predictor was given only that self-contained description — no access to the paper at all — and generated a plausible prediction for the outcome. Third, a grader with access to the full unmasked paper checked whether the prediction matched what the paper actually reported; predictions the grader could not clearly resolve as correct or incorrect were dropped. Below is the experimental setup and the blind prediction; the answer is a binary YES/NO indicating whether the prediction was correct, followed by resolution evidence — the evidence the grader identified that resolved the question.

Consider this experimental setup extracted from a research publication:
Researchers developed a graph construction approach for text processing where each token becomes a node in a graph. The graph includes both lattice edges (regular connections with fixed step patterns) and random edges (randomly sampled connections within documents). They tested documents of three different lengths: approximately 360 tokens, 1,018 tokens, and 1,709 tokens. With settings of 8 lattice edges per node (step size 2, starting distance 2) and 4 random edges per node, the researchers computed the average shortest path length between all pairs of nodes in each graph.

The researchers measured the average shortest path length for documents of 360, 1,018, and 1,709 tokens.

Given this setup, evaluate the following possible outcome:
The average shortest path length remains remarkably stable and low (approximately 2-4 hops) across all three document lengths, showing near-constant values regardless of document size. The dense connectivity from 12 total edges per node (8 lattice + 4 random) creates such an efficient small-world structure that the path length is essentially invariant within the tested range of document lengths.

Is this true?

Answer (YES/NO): NO